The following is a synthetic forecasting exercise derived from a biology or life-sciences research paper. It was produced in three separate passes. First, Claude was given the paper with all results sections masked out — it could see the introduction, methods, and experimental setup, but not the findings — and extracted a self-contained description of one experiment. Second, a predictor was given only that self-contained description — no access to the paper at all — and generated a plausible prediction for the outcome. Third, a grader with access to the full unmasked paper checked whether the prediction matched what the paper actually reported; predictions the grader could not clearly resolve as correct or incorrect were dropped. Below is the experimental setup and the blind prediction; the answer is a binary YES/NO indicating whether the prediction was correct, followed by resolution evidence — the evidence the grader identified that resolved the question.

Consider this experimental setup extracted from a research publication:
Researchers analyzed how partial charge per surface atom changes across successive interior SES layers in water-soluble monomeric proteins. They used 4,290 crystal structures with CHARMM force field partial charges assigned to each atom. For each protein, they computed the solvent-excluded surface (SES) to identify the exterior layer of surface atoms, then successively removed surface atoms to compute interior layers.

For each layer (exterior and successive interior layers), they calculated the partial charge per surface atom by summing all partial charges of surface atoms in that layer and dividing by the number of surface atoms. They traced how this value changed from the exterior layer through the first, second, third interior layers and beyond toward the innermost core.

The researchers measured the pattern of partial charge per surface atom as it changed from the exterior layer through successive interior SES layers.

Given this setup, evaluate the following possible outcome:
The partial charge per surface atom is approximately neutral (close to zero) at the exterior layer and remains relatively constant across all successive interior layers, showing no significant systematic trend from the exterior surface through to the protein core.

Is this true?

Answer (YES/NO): NO